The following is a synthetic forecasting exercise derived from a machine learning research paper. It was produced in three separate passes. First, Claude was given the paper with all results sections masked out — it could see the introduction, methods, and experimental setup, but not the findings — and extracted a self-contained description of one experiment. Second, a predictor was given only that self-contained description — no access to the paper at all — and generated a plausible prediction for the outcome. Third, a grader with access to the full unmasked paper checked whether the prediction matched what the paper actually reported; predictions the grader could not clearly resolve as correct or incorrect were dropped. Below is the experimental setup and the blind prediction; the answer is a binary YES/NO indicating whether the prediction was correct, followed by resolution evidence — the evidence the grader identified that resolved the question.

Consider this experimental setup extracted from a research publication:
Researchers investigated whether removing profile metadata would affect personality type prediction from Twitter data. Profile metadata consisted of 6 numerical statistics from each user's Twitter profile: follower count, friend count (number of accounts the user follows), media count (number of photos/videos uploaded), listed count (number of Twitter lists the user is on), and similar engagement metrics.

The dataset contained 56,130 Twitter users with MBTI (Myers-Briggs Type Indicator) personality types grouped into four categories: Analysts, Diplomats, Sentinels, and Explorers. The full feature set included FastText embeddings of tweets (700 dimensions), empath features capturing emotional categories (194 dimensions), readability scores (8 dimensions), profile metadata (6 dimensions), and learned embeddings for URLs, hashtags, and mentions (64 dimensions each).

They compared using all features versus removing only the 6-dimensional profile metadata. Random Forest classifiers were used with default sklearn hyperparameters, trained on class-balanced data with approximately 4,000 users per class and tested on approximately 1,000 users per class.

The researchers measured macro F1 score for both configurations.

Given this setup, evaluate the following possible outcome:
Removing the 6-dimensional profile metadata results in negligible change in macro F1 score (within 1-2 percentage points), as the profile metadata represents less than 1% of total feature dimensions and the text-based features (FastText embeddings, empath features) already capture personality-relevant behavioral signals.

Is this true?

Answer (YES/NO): YES